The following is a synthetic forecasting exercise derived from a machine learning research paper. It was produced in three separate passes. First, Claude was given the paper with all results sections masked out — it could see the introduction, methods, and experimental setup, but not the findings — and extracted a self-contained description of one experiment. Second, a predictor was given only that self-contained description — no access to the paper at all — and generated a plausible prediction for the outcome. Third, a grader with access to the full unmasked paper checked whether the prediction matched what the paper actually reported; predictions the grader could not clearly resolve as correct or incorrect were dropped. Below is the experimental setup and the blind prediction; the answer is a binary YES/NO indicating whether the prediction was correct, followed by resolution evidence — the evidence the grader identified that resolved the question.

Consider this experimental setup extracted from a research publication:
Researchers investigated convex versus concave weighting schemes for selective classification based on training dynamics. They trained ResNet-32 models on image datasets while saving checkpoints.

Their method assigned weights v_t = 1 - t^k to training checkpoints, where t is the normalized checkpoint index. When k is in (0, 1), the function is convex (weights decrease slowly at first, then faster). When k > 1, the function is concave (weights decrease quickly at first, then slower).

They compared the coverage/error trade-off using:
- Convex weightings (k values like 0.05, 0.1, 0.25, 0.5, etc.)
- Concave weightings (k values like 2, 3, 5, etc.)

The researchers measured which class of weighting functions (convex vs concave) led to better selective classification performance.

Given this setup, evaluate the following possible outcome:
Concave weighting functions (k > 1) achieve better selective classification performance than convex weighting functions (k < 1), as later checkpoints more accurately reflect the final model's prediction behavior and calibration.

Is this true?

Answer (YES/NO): NO